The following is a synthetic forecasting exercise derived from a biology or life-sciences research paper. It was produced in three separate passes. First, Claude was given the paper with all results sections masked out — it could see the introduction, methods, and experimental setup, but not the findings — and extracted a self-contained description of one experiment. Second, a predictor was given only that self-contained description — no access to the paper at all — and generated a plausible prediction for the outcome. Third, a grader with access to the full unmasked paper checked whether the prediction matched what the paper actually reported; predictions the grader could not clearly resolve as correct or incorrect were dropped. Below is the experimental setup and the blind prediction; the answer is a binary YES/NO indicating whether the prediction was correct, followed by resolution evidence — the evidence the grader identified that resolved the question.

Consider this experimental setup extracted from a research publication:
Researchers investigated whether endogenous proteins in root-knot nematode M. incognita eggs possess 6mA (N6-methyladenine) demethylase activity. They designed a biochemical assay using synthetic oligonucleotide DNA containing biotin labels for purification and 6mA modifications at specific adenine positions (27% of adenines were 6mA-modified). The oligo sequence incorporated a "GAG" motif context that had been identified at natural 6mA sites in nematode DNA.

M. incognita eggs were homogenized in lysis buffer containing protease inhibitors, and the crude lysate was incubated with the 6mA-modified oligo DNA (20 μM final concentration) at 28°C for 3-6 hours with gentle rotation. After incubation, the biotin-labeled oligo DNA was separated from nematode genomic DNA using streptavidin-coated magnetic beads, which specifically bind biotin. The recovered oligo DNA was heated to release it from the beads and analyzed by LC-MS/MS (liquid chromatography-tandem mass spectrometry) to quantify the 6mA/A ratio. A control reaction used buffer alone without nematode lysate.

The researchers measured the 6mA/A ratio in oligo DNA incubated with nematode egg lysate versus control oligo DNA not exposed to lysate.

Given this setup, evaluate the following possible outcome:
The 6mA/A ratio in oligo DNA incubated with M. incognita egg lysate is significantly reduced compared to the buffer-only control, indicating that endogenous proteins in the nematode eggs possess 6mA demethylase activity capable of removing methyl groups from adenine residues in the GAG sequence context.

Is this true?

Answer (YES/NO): YES